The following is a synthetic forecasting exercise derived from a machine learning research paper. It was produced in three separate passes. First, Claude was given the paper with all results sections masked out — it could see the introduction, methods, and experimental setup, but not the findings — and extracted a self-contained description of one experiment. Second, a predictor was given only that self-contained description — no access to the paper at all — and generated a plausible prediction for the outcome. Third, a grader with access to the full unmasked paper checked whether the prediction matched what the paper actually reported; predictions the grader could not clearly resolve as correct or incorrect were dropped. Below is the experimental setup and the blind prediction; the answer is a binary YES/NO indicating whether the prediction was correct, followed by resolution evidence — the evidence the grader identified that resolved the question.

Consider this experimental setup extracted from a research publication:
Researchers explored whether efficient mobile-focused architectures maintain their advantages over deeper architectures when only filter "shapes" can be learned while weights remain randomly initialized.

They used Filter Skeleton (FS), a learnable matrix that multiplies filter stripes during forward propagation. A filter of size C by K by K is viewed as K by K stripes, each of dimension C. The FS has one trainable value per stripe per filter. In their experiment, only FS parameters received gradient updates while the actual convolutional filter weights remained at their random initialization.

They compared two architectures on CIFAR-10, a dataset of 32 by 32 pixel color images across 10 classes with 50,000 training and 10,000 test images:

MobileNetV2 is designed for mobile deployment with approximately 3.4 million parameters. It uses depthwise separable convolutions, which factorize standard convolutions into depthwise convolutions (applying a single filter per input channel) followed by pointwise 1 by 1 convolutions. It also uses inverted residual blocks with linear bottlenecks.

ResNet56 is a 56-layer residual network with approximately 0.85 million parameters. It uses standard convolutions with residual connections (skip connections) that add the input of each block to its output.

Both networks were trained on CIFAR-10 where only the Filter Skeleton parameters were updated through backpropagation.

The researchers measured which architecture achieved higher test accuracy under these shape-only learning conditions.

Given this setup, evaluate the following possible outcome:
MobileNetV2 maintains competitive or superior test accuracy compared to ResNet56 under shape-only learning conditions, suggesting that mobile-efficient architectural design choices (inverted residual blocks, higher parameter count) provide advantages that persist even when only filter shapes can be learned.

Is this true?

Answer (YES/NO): YES